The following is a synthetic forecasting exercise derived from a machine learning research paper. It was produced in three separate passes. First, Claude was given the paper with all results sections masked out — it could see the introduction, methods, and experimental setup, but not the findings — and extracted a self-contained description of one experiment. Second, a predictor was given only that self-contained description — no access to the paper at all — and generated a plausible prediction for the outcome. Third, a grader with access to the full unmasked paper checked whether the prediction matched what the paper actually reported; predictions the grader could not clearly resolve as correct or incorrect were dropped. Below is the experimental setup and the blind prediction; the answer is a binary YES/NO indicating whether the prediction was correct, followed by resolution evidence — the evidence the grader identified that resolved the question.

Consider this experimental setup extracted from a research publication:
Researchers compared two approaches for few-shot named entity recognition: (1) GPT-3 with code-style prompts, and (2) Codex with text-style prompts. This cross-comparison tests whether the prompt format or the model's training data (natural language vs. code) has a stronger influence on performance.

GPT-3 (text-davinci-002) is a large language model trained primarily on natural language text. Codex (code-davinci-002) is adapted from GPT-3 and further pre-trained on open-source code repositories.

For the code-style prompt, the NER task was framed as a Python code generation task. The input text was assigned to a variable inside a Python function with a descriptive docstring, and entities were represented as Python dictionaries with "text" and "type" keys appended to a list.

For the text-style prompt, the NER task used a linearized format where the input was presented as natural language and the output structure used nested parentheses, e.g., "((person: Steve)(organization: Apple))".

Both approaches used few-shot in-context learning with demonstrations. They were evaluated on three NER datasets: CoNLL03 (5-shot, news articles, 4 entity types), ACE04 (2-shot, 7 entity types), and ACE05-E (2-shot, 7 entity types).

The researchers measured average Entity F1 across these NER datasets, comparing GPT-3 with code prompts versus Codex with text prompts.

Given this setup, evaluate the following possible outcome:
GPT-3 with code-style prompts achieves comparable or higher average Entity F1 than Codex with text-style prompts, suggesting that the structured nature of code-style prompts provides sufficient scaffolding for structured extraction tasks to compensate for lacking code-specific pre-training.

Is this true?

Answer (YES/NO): YES